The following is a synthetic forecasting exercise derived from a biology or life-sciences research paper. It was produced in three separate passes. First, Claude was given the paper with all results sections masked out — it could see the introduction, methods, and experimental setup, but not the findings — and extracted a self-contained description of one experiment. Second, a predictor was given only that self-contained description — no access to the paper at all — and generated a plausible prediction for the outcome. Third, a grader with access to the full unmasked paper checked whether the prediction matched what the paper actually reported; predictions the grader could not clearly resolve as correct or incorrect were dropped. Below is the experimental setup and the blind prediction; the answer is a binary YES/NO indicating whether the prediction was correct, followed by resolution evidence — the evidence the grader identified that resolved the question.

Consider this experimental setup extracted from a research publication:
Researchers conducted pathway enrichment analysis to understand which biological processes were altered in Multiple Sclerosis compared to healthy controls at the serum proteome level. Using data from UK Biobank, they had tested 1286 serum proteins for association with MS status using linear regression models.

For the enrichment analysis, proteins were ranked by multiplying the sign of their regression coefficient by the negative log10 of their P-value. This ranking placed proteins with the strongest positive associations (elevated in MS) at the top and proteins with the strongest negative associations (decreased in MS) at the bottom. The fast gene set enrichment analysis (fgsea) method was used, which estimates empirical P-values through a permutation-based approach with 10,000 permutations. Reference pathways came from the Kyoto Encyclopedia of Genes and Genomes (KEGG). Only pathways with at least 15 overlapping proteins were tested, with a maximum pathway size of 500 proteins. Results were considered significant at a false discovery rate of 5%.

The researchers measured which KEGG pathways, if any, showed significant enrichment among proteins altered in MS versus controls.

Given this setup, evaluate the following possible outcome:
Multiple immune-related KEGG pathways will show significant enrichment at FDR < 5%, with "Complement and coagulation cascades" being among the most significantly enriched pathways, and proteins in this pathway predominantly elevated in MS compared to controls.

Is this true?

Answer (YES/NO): NO